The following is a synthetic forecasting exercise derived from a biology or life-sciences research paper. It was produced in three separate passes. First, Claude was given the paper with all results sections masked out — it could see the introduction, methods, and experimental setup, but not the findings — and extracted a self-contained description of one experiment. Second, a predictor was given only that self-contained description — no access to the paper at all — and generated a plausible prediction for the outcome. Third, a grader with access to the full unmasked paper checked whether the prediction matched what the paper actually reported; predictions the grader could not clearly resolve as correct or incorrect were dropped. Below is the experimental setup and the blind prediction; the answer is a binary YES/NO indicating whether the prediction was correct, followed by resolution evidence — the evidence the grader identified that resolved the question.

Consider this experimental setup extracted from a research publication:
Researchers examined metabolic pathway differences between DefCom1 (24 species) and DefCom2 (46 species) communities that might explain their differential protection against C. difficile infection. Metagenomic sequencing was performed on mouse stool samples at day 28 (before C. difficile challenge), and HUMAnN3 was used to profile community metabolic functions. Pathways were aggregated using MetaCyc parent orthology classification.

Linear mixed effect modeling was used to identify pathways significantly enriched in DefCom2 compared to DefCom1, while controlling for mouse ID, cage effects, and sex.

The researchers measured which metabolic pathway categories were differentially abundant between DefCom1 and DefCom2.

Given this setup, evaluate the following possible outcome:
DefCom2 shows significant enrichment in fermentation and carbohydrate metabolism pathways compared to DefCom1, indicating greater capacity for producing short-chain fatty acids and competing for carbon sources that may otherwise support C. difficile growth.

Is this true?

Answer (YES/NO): NO